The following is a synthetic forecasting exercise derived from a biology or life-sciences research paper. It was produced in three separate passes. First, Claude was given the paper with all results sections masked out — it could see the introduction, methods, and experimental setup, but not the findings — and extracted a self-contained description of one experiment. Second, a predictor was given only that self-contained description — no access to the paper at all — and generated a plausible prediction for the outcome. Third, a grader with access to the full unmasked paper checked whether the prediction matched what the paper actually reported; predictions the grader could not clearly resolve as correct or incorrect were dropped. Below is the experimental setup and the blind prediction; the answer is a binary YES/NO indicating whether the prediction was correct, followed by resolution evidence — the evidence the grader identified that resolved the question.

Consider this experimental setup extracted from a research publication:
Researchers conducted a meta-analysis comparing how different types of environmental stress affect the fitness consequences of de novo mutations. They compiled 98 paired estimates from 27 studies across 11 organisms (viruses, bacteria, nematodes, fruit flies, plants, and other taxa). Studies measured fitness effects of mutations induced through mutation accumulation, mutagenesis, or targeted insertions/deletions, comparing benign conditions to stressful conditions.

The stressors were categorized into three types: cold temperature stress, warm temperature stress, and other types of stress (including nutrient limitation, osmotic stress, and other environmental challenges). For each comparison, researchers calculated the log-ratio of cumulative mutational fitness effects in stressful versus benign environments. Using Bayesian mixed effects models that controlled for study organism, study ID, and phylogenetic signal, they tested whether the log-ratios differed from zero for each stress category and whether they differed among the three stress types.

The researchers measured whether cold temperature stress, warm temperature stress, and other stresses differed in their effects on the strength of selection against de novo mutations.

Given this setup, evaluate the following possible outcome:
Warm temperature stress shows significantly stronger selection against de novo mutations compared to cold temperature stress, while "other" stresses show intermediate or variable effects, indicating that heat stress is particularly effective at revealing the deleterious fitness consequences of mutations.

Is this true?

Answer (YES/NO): NO